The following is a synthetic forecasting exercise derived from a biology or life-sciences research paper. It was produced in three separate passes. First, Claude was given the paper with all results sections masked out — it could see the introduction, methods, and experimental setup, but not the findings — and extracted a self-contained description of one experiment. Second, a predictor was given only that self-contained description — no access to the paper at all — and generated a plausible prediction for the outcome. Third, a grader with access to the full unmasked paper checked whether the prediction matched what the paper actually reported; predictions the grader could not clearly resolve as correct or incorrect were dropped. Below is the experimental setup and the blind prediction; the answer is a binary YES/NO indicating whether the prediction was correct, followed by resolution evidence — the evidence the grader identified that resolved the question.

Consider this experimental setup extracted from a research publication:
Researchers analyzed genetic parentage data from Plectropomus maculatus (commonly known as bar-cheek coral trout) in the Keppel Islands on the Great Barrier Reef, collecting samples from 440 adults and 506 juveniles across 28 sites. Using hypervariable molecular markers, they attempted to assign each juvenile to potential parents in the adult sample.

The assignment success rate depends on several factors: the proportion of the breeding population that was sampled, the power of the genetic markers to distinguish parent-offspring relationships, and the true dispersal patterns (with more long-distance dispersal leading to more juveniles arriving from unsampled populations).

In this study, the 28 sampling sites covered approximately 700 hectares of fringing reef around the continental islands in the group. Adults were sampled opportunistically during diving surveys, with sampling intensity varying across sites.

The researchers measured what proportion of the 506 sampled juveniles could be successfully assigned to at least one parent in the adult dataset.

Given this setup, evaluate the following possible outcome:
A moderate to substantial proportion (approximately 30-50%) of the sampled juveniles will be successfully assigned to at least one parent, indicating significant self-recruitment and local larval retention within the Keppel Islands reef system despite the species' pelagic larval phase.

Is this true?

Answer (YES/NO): NO